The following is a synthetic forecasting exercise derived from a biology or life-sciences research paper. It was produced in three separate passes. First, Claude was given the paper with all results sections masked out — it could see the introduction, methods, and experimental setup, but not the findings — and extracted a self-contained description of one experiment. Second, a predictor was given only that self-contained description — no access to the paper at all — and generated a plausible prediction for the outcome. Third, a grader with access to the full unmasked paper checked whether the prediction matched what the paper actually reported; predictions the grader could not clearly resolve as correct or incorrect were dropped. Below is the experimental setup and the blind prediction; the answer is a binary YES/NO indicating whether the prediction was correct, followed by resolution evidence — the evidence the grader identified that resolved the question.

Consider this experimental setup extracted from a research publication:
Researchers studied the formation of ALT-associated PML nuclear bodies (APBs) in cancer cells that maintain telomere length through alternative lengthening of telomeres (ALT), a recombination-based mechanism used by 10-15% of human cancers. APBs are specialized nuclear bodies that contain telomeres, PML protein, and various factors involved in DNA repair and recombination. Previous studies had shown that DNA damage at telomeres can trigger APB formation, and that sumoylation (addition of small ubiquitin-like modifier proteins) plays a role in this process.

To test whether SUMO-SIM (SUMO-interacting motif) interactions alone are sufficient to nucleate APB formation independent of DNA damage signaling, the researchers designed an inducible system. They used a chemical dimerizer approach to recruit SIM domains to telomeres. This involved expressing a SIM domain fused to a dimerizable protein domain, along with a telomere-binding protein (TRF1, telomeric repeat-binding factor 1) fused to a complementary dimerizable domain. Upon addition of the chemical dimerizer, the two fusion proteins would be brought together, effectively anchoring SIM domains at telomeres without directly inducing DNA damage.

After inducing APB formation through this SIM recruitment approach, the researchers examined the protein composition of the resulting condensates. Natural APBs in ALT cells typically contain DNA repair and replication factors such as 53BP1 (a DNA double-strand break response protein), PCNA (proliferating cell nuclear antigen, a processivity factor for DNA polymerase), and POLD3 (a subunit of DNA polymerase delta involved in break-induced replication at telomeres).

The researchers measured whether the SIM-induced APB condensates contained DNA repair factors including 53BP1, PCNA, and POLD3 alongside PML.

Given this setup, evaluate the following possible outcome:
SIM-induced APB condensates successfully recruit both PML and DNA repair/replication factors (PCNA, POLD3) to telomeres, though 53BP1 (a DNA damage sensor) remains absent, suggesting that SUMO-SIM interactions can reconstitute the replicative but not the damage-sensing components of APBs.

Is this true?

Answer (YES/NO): NO